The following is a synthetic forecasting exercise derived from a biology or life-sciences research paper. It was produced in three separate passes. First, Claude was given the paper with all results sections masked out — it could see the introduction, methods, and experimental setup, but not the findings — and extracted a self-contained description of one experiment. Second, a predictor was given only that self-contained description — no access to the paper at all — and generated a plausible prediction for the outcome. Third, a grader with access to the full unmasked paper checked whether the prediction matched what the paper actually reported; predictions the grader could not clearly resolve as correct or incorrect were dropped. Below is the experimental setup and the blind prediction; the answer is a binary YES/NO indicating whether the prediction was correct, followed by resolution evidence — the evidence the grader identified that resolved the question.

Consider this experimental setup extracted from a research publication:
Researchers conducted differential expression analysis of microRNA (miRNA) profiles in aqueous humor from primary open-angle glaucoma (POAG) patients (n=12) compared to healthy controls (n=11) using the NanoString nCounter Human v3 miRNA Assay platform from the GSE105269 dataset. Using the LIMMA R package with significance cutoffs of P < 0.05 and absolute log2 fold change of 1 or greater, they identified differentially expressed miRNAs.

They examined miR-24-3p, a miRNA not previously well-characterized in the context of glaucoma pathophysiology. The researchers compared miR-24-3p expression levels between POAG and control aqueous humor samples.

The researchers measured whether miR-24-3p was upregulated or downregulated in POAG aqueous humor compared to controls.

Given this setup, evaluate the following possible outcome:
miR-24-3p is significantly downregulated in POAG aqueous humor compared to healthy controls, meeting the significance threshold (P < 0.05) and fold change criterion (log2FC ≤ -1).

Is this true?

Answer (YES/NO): YES